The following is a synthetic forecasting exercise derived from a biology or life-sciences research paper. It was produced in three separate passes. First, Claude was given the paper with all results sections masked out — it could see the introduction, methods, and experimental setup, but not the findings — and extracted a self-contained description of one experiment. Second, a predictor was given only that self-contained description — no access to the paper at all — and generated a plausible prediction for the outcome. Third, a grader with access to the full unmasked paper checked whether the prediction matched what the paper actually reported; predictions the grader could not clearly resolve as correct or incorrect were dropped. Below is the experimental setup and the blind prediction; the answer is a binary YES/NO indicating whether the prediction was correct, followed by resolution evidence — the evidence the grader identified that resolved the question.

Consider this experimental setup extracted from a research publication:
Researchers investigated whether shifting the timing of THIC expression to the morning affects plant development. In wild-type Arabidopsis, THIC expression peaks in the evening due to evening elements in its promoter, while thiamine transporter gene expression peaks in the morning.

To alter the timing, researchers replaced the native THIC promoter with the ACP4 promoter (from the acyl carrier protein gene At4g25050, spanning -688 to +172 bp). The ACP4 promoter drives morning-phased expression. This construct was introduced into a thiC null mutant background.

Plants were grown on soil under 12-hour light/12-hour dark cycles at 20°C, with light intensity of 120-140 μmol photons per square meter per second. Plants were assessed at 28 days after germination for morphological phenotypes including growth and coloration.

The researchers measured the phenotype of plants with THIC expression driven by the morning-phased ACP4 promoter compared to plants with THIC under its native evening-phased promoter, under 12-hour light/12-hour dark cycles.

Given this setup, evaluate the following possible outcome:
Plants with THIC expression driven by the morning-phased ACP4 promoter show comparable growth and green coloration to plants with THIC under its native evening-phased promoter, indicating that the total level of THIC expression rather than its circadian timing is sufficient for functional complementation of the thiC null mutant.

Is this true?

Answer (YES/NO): NO